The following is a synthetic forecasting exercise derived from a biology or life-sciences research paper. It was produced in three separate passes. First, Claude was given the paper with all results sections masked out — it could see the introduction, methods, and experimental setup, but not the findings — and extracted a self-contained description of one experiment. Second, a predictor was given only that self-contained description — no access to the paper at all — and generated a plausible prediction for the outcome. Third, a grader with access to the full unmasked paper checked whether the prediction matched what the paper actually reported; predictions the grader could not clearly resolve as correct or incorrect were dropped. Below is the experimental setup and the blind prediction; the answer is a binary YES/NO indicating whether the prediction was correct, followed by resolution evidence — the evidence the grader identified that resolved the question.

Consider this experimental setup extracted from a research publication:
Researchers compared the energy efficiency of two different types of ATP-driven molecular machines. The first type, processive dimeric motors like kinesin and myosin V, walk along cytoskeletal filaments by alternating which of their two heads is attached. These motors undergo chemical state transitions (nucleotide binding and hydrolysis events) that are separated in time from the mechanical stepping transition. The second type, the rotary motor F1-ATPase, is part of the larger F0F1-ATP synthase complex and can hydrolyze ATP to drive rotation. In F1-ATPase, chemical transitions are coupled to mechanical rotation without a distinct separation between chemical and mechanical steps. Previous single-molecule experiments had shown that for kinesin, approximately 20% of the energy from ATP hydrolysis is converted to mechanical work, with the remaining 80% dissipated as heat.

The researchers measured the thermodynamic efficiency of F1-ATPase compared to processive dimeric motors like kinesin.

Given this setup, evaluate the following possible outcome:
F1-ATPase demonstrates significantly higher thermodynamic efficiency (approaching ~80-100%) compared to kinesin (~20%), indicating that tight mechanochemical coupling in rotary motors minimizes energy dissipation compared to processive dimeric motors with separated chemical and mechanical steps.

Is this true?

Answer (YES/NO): YES